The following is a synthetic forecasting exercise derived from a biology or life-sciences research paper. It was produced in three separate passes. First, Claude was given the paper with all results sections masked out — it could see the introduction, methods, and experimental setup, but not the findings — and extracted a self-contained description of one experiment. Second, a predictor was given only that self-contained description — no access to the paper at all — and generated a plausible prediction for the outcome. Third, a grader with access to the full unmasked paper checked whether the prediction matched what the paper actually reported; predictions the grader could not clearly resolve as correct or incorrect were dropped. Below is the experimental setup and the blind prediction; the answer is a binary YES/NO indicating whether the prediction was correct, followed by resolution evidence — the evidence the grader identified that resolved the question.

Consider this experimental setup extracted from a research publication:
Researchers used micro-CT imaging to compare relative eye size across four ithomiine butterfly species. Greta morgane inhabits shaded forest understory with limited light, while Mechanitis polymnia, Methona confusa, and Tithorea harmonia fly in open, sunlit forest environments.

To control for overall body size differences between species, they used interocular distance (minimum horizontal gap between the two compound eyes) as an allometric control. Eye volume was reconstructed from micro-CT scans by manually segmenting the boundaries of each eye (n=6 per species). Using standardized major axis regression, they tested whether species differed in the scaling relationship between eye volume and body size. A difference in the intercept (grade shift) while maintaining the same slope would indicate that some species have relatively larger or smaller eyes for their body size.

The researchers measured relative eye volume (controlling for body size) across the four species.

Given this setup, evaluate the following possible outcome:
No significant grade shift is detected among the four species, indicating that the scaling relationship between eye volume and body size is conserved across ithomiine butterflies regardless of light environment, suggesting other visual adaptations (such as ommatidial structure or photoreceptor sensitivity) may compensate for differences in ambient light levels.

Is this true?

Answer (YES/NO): NO